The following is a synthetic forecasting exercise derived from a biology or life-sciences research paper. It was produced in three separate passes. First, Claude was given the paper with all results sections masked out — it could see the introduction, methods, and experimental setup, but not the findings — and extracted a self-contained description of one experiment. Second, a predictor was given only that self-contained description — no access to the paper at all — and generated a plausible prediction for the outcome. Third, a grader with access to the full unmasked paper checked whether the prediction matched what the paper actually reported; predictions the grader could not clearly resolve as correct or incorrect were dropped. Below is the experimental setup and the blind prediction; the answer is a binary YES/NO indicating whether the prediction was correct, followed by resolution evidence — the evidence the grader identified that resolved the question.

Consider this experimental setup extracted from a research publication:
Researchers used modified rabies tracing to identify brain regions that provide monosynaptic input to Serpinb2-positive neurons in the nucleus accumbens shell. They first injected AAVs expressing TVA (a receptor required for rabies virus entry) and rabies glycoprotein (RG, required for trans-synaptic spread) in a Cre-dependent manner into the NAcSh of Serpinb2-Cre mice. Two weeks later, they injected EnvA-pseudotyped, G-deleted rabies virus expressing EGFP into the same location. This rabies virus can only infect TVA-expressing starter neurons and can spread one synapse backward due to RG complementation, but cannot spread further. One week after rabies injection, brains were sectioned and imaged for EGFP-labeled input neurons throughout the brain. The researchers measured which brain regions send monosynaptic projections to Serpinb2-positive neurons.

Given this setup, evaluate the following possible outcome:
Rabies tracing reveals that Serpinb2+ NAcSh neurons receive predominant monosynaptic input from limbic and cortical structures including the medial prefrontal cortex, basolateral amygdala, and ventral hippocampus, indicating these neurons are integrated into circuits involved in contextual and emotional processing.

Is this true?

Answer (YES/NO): NO